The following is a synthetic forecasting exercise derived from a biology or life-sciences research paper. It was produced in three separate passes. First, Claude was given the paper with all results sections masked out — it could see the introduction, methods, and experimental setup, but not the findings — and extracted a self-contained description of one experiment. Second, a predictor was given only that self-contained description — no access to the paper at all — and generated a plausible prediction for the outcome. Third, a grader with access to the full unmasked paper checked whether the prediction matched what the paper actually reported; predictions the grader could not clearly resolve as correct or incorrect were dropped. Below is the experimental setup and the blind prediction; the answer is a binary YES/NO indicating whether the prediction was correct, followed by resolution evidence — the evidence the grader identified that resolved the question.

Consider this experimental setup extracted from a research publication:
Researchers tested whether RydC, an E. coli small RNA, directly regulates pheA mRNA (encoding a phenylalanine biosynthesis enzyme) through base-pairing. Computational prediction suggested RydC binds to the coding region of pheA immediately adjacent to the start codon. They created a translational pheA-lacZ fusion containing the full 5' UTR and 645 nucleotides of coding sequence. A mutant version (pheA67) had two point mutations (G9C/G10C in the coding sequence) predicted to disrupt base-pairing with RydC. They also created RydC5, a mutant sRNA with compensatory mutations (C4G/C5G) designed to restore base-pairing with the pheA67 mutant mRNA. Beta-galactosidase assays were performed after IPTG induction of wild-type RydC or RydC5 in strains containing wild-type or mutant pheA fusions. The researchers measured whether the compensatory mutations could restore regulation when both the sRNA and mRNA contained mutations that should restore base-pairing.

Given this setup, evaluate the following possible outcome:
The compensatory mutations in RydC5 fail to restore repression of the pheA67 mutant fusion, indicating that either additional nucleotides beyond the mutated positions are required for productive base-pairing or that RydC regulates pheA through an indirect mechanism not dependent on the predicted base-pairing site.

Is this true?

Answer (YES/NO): NO